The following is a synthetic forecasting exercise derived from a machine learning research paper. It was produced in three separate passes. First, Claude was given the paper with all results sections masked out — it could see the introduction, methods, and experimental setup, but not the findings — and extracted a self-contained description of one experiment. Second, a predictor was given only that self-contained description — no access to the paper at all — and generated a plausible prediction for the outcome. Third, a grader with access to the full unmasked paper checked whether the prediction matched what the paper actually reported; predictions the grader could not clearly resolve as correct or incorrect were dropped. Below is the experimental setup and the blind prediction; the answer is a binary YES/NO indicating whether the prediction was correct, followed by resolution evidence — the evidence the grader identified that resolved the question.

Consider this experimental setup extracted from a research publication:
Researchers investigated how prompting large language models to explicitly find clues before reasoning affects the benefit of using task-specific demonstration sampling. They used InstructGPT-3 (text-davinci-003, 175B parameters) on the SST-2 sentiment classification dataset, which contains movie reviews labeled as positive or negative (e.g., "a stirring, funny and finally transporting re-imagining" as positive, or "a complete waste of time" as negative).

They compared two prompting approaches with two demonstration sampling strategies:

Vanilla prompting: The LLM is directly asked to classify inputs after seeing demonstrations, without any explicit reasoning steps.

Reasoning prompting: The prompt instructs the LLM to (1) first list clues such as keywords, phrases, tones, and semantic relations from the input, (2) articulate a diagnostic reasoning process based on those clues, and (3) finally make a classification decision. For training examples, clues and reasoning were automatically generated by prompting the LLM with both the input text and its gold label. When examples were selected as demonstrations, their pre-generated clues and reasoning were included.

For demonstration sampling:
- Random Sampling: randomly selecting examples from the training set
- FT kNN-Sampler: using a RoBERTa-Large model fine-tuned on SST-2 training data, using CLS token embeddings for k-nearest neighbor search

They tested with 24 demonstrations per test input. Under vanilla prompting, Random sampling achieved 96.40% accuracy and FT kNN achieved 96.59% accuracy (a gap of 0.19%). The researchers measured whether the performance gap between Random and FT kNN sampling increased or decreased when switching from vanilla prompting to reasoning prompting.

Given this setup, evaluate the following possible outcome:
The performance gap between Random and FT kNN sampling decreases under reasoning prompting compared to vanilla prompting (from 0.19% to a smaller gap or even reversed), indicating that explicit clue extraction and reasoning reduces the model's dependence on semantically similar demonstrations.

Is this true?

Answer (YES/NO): NO